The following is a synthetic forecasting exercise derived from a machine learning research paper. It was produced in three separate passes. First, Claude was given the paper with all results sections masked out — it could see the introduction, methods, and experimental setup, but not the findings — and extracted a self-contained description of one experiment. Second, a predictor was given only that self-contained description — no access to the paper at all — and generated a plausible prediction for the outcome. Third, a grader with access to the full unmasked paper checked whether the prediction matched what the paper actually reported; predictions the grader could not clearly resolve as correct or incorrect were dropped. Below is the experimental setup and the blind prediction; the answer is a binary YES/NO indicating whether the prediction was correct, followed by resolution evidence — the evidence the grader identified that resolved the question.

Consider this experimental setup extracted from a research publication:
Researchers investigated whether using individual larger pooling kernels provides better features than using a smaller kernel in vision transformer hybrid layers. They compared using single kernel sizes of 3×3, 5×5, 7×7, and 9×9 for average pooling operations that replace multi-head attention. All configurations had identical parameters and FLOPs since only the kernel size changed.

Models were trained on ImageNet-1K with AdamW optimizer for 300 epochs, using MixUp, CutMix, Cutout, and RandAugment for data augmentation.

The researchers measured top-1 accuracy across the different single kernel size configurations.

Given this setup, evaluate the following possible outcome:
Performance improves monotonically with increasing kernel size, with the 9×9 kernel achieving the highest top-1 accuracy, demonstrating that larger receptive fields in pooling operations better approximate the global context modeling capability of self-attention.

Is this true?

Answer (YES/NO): NO